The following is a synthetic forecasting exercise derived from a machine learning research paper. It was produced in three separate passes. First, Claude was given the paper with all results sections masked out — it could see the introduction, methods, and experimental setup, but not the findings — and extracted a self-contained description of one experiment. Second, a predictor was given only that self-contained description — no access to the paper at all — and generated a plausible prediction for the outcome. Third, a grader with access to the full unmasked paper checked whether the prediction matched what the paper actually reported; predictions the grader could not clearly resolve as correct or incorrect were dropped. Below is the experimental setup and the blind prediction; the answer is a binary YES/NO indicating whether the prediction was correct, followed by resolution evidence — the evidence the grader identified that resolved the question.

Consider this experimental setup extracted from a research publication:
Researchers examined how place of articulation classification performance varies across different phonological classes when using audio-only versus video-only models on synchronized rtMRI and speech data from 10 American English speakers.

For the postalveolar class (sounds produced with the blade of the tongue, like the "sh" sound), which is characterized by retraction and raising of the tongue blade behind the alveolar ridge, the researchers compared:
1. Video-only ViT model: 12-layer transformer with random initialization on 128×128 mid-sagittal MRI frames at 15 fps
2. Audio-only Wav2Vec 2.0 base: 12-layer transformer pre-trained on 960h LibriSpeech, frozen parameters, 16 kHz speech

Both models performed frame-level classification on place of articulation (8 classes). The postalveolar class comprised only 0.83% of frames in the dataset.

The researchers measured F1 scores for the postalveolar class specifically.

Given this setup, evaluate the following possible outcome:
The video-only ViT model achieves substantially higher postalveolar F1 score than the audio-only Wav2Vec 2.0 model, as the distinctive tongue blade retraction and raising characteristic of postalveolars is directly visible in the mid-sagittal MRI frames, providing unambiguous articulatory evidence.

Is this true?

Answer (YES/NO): YES